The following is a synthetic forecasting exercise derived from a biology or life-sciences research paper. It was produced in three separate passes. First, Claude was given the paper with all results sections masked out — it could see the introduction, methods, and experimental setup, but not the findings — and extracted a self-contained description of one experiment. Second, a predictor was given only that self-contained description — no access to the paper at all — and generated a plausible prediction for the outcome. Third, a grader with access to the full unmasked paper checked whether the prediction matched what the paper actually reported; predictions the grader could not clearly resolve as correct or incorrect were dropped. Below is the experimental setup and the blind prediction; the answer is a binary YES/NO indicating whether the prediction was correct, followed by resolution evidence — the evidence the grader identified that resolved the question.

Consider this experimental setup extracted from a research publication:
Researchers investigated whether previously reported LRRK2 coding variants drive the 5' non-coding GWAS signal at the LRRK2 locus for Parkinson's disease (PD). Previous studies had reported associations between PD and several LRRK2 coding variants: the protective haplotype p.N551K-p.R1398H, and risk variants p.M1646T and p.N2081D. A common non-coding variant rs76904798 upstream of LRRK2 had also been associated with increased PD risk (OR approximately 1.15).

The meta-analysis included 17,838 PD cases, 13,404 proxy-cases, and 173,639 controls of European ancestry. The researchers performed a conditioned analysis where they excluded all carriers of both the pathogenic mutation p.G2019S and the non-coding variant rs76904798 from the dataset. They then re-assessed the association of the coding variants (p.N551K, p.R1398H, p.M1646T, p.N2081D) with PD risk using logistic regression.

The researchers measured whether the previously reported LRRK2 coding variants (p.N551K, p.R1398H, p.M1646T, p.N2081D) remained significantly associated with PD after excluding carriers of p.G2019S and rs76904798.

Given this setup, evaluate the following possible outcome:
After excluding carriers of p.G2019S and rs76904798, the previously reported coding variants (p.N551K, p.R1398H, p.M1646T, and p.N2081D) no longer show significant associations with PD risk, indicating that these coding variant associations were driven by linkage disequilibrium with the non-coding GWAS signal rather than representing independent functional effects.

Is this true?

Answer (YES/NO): NO